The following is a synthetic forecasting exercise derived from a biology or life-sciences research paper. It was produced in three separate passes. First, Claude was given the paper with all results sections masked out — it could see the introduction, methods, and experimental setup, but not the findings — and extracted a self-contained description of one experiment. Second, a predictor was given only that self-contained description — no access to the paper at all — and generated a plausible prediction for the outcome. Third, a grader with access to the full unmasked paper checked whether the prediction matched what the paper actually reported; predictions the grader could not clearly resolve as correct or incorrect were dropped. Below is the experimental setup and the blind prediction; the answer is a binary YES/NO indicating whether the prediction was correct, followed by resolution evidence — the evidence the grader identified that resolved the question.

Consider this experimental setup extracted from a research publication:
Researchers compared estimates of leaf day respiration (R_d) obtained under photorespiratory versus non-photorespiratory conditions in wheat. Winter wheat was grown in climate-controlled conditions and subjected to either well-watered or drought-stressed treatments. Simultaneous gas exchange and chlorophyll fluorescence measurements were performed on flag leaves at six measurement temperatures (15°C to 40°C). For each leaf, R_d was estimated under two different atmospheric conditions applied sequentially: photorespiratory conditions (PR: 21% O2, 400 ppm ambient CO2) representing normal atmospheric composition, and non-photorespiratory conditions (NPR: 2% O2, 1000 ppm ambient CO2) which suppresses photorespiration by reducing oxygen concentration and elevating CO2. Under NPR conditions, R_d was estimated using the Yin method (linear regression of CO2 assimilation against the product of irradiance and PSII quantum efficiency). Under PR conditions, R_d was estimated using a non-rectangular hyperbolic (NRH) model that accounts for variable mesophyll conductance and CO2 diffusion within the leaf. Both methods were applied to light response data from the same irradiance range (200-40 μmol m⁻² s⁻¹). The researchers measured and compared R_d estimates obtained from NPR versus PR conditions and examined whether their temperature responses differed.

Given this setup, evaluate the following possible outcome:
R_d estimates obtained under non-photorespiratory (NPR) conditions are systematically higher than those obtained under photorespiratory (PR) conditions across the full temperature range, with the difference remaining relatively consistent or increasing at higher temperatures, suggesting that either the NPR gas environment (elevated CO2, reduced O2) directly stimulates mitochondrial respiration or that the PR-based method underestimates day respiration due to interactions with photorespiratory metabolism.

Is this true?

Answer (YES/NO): YES